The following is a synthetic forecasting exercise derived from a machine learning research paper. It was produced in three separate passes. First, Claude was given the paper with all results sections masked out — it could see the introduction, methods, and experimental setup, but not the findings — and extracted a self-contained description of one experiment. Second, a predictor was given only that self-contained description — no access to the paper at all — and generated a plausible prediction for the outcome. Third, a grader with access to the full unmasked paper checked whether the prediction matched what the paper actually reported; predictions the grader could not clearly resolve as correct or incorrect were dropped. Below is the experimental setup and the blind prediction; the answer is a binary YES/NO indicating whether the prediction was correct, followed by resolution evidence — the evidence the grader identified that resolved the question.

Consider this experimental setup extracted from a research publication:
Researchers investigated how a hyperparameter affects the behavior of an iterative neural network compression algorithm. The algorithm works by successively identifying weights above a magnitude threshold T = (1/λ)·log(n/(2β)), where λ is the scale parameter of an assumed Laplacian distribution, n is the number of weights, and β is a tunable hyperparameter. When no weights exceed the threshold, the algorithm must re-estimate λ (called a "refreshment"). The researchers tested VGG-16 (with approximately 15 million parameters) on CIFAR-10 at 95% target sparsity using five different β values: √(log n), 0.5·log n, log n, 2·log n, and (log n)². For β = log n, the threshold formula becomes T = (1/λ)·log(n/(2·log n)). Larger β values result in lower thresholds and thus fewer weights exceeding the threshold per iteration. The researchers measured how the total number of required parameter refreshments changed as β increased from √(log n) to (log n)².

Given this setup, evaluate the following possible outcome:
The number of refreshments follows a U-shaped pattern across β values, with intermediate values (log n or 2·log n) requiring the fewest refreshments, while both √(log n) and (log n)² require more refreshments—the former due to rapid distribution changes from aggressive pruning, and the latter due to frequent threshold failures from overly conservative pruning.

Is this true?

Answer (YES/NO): NO